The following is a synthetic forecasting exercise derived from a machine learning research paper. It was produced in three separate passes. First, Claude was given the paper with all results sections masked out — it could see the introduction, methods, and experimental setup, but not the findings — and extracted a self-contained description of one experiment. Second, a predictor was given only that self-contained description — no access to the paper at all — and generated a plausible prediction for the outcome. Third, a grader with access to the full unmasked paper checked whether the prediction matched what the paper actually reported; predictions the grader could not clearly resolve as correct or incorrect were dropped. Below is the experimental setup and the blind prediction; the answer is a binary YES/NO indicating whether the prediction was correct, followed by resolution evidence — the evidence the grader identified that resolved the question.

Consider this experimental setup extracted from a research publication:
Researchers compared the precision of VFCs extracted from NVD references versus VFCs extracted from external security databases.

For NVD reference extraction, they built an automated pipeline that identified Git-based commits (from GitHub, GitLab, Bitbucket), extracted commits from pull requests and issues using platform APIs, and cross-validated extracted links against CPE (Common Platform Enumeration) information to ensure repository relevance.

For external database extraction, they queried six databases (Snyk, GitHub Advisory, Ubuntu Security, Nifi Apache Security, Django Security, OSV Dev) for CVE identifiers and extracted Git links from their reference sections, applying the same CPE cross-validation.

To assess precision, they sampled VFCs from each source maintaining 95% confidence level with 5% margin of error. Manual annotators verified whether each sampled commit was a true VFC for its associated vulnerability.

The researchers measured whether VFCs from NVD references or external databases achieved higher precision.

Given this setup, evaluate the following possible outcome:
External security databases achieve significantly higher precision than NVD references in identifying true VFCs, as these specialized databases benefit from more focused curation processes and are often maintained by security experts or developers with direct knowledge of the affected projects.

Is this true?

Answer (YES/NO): NO